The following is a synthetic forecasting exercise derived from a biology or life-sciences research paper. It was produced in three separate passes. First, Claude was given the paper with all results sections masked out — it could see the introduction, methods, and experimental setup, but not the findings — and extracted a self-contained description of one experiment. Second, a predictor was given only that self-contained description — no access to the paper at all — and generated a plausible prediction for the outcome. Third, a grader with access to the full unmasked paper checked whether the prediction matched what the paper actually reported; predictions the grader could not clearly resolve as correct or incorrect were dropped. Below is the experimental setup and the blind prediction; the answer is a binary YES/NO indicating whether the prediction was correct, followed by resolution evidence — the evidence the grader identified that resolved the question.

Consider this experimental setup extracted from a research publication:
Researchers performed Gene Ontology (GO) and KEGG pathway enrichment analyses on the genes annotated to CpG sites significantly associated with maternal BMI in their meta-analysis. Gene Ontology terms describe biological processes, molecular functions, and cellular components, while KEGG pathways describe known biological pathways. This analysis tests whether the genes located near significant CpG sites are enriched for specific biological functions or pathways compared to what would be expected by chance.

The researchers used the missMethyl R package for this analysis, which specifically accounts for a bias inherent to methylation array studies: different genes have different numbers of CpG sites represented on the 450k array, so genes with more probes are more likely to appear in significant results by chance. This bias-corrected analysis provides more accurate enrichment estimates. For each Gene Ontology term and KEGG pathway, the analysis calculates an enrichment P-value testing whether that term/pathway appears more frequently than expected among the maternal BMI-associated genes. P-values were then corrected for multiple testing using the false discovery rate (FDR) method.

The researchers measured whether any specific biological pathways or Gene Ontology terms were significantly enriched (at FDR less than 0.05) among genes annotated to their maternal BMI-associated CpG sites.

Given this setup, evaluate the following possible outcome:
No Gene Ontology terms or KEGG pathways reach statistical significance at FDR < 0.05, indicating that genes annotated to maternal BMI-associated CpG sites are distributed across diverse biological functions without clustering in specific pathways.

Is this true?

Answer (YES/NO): YES